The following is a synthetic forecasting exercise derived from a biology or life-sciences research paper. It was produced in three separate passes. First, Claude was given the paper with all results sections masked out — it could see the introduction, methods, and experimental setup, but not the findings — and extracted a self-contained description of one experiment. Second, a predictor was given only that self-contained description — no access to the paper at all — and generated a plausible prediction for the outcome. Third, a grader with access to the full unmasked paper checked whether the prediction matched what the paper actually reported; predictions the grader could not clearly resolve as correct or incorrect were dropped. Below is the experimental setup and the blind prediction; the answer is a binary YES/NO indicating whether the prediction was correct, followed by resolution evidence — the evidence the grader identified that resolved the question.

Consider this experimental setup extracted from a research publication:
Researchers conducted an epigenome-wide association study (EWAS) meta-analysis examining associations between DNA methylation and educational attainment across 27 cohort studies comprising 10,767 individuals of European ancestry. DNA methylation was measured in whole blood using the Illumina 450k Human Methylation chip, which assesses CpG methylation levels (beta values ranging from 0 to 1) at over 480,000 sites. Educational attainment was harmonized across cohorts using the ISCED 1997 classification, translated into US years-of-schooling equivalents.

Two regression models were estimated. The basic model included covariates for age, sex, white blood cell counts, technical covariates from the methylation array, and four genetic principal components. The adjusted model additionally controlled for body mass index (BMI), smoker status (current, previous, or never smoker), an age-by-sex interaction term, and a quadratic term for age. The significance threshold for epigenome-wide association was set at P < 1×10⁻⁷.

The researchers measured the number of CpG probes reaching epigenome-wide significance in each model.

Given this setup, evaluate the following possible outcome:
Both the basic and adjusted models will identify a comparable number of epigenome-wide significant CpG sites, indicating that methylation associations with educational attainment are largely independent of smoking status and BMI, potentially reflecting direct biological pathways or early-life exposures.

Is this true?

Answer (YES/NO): NO